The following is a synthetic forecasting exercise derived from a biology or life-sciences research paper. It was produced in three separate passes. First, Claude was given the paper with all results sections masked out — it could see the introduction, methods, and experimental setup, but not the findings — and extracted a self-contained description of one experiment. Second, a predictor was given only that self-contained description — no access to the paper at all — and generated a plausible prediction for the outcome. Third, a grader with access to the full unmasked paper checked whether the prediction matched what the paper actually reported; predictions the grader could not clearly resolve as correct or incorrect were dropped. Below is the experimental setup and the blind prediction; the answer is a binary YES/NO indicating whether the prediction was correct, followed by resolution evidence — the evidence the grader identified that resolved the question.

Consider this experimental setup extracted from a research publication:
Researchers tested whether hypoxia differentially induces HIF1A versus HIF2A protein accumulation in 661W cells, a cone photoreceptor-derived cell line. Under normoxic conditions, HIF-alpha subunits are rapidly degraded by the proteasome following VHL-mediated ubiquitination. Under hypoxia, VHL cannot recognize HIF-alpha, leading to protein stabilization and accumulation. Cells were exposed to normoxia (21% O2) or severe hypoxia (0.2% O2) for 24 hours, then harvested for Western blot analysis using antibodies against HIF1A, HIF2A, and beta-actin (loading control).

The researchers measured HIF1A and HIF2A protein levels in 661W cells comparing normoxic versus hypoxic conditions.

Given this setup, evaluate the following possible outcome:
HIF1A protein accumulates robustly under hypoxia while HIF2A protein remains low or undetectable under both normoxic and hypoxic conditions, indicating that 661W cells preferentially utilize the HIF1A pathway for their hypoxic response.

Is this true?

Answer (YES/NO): NO